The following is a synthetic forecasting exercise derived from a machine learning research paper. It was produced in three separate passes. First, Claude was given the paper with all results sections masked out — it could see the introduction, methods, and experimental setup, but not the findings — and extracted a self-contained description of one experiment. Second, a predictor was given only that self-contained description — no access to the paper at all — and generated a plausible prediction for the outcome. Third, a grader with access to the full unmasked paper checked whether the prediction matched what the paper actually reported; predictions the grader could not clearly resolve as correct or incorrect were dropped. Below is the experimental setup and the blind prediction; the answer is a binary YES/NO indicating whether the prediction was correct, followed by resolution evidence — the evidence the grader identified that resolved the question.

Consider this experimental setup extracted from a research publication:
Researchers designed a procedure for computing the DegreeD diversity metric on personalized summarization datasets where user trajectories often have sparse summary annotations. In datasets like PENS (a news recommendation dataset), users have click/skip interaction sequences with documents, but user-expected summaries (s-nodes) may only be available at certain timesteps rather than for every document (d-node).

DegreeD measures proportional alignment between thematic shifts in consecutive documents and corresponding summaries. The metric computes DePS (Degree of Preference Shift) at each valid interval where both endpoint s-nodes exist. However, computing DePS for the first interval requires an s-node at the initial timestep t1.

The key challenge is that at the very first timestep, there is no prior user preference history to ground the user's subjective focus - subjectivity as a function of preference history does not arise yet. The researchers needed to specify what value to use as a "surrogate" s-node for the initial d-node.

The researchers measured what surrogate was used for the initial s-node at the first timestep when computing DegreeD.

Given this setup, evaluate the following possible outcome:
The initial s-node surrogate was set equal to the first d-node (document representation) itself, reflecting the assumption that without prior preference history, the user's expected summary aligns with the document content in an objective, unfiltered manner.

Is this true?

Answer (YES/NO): NO